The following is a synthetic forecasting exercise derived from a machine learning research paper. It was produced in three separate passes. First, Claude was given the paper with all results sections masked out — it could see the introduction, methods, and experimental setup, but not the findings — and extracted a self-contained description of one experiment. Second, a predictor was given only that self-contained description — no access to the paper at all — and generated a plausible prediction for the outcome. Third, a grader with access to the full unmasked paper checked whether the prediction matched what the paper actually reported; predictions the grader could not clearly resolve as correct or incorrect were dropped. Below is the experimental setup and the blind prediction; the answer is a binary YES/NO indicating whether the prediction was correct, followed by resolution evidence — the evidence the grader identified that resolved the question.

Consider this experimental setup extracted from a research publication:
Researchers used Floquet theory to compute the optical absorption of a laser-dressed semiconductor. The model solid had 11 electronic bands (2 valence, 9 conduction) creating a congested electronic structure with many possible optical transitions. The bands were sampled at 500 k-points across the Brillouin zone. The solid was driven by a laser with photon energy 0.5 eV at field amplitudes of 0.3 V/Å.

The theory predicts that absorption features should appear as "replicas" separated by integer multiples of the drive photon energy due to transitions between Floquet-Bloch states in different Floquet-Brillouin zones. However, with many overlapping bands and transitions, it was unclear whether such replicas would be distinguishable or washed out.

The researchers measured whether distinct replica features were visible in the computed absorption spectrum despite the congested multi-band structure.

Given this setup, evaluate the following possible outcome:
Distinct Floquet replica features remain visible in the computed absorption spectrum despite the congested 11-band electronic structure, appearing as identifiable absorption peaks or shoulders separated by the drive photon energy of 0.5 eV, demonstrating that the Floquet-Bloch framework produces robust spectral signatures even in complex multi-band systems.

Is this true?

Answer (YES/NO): YES